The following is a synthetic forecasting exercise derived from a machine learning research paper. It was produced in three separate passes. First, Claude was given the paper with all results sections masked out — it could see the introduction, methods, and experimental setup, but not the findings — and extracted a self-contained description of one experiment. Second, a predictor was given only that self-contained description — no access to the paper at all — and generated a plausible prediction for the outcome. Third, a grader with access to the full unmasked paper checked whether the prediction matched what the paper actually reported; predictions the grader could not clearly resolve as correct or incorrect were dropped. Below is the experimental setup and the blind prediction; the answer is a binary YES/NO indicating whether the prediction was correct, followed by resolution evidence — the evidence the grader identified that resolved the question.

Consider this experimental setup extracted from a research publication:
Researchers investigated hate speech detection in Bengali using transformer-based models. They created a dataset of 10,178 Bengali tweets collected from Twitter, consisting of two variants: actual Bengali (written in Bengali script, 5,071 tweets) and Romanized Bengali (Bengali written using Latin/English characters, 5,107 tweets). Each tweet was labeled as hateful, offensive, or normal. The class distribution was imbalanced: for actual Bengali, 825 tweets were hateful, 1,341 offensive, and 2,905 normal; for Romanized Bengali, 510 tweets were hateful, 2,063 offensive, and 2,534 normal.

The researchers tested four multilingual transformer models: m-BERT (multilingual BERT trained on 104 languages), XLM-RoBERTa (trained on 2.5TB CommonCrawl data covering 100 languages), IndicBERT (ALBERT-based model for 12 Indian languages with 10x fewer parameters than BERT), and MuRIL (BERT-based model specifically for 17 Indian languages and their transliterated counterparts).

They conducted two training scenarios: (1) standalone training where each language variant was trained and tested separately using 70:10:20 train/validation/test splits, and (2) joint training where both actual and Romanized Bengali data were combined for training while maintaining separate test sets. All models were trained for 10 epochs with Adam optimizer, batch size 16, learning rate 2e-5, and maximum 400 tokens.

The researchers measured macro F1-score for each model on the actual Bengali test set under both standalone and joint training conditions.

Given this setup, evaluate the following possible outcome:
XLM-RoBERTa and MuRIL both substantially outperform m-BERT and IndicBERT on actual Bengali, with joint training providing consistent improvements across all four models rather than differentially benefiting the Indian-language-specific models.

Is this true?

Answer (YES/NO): NO